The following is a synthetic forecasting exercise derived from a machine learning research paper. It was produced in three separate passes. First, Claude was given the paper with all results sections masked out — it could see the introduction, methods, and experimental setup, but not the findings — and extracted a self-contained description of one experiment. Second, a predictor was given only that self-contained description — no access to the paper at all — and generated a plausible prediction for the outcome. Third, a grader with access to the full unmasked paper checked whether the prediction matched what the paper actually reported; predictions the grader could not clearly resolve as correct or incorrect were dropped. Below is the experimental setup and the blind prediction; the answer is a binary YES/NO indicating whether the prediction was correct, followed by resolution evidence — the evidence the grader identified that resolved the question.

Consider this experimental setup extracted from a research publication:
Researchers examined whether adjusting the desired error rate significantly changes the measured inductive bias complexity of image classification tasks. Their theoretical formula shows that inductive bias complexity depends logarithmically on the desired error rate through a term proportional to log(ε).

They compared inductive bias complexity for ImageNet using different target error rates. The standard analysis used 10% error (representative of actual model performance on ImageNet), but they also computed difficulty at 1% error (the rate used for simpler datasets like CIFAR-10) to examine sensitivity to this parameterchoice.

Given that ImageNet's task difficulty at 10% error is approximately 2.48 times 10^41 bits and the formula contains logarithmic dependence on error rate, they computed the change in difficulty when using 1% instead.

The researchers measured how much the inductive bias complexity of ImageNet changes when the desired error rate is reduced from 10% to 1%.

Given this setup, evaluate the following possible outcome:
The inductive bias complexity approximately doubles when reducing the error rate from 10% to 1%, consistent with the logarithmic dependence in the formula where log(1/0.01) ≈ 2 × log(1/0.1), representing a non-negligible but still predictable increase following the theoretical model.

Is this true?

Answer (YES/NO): NO